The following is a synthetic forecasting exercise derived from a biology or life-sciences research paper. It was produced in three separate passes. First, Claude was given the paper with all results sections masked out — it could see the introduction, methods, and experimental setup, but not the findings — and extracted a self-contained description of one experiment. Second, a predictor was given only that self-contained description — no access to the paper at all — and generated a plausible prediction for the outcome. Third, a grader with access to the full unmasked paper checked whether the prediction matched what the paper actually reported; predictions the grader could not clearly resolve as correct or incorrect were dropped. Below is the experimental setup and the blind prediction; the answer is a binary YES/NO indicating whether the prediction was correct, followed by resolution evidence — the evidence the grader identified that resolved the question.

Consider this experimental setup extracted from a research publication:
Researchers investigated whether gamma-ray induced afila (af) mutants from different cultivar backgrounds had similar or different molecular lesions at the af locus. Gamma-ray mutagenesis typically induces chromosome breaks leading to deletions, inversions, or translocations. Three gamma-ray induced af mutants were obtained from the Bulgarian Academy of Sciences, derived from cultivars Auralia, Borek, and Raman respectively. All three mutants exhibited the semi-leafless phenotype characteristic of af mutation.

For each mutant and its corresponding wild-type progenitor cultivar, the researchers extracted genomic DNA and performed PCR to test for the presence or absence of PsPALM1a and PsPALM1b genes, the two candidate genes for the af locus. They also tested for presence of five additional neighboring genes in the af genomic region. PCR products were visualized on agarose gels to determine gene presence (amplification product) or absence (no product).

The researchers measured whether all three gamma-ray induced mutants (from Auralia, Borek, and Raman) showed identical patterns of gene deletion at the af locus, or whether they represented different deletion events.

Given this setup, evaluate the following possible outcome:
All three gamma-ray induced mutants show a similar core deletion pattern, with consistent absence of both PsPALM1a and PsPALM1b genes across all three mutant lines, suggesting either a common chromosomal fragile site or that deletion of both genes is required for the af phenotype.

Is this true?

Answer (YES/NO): NO